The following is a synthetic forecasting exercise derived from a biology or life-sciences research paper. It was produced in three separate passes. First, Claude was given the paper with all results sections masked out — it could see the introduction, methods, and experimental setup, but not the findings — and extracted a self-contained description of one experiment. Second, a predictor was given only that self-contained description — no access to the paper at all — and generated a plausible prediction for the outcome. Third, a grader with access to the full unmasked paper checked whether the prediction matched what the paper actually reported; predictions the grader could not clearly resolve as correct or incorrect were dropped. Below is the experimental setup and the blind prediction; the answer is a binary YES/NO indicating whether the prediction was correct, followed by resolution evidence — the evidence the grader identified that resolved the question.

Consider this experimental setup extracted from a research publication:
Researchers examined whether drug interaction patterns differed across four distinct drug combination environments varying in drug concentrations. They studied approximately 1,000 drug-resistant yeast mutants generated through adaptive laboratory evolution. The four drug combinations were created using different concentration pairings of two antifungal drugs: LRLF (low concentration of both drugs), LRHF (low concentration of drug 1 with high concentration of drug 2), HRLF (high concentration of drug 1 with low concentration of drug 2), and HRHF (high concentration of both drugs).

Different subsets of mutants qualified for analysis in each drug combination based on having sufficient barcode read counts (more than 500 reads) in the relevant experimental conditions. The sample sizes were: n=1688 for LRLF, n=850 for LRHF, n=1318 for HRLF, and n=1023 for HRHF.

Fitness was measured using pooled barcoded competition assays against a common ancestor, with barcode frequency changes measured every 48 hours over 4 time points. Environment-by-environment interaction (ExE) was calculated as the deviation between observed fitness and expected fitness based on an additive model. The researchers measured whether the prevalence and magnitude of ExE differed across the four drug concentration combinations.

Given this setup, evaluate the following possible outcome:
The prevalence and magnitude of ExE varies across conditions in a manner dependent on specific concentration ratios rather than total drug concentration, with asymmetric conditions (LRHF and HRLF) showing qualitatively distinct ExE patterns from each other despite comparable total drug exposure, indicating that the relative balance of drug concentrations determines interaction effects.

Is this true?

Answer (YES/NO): YES